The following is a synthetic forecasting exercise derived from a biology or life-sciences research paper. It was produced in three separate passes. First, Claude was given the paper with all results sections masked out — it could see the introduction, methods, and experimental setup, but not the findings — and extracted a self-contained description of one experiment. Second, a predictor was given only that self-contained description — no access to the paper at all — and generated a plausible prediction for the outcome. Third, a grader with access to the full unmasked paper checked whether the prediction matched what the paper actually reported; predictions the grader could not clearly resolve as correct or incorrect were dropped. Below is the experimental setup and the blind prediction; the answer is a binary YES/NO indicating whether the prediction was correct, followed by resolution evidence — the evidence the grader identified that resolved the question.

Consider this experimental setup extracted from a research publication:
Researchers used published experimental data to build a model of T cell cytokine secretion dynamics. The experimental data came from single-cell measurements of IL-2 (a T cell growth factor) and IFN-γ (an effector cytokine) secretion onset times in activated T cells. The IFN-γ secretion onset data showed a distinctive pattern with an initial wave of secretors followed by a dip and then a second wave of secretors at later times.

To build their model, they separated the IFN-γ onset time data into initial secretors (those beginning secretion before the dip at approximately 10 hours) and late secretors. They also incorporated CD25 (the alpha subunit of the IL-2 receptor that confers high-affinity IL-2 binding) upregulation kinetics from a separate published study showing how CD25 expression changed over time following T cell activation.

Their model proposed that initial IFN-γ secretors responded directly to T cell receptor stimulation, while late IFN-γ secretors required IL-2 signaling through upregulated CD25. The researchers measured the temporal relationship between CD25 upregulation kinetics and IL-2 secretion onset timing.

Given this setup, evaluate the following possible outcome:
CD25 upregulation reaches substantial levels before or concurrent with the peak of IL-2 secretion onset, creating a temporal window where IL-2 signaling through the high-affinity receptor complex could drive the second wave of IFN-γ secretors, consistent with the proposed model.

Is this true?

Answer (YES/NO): NO